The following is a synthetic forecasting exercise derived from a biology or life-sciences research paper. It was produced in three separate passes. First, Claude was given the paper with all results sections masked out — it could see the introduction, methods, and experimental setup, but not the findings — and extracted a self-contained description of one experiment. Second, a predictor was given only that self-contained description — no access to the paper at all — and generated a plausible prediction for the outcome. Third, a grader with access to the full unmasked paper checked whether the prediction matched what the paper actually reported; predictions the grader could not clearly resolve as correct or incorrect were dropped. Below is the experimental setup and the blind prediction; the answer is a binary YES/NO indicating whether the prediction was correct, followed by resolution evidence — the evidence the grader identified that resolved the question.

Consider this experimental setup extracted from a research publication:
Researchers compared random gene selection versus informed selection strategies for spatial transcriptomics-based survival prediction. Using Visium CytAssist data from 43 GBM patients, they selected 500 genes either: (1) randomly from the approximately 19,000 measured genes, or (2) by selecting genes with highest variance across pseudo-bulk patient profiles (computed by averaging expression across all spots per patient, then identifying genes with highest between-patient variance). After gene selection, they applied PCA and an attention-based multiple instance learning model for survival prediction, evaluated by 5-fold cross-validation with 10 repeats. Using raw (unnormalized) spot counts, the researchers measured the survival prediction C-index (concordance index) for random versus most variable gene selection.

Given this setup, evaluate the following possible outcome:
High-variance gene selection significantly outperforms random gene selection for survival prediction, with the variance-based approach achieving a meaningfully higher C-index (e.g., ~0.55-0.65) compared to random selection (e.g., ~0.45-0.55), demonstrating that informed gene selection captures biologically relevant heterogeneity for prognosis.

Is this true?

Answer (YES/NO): NO